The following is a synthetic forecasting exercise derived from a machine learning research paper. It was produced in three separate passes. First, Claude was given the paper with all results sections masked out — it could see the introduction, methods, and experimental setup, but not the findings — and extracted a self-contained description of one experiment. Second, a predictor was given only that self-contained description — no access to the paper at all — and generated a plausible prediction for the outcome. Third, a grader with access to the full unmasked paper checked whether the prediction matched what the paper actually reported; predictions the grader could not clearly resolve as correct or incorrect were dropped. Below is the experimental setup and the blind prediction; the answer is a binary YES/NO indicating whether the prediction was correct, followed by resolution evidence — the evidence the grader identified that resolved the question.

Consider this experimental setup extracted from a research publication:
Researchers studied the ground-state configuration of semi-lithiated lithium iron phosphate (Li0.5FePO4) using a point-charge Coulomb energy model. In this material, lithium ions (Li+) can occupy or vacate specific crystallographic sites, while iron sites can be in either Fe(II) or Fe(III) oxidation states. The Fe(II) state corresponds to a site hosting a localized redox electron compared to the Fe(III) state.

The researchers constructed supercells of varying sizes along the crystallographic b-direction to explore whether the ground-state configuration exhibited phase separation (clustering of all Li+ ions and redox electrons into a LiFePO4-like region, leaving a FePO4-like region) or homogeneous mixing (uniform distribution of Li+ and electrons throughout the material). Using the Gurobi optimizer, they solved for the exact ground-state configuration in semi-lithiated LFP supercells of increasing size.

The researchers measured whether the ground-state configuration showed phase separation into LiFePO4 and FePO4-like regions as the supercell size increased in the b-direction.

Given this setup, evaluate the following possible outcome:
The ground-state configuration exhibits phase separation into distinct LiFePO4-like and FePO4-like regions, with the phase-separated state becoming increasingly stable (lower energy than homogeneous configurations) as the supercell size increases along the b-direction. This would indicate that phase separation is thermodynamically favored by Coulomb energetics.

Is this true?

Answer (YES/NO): YES